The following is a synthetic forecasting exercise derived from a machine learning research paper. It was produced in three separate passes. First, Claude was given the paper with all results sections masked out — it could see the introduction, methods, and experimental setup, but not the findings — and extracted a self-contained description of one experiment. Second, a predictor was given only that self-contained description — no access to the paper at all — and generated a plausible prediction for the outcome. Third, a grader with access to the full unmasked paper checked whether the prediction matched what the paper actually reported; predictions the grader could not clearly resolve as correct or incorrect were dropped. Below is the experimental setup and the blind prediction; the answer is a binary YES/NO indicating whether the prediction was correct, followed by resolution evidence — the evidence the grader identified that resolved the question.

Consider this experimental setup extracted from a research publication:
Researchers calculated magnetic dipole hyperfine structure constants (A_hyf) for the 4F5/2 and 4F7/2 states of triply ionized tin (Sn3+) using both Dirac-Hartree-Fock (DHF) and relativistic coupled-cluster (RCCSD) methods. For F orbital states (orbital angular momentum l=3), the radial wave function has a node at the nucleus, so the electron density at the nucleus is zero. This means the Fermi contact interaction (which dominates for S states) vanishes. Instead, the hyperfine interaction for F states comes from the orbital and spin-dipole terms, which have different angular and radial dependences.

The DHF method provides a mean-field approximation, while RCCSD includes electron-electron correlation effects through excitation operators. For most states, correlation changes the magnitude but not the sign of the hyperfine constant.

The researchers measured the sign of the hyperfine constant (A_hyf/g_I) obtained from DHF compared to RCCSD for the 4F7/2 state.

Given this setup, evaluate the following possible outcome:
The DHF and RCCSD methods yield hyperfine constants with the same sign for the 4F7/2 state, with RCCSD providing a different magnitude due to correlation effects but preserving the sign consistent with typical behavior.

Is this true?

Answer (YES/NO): NO